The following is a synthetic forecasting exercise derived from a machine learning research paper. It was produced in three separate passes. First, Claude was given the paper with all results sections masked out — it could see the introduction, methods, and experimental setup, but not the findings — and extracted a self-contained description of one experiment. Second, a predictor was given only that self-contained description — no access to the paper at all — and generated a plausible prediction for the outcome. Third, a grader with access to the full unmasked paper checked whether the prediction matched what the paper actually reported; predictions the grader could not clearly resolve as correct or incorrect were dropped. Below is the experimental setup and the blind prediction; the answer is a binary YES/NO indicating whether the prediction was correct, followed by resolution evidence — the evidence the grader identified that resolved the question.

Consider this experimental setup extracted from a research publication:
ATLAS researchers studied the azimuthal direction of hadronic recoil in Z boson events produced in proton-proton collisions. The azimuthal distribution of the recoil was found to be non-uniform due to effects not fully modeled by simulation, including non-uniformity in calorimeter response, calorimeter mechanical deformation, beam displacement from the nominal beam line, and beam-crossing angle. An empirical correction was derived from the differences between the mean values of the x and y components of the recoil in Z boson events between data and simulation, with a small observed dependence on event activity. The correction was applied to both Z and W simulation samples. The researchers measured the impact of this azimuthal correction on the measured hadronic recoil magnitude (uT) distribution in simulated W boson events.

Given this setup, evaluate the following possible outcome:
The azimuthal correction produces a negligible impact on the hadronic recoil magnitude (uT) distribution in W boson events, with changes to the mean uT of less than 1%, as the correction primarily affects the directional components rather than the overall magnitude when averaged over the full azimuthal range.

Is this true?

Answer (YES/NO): YES